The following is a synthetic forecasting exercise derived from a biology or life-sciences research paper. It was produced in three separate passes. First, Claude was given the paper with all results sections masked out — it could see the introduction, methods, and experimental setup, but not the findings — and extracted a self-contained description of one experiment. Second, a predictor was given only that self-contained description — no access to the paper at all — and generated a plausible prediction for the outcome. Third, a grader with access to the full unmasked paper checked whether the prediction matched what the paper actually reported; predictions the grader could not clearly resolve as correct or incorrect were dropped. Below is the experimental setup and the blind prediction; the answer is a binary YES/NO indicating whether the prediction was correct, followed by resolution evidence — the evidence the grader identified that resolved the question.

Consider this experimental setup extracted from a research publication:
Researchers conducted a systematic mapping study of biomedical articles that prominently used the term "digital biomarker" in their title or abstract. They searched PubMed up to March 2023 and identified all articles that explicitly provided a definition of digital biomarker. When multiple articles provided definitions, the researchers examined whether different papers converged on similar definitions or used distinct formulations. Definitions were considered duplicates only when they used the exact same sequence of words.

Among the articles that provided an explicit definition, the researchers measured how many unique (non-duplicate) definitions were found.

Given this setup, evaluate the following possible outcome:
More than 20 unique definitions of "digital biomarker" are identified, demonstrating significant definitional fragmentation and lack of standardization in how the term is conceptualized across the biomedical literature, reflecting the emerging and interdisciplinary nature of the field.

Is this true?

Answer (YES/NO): YES